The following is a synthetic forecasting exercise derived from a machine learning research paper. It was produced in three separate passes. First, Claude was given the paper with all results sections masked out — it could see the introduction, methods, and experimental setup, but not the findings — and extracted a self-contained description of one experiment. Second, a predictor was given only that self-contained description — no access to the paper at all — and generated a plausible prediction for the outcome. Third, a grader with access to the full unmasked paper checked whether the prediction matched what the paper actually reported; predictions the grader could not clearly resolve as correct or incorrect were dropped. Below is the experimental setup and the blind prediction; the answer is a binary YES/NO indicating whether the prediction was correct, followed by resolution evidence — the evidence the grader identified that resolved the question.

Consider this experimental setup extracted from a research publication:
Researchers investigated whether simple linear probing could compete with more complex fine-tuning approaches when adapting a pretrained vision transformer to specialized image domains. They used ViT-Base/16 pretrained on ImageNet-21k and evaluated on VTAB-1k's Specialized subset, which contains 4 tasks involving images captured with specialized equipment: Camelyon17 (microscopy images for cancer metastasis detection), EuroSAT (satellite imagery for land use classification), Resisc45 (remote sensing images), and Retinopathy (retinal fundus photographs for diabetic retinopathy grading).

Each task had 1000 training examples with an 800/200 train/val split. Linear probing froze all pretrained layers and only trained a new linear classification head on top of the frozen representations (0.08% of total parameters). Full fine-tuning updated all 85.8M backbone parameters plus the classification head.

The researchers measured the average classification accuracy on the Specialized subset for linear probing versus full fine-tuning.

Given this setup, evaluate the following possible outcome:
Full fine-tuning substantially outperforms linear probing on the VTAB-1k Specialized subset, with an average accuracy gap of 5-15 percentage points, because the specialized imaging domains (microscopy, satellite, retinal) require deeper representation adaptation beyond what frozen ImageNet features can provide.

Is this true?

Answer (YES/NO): YES